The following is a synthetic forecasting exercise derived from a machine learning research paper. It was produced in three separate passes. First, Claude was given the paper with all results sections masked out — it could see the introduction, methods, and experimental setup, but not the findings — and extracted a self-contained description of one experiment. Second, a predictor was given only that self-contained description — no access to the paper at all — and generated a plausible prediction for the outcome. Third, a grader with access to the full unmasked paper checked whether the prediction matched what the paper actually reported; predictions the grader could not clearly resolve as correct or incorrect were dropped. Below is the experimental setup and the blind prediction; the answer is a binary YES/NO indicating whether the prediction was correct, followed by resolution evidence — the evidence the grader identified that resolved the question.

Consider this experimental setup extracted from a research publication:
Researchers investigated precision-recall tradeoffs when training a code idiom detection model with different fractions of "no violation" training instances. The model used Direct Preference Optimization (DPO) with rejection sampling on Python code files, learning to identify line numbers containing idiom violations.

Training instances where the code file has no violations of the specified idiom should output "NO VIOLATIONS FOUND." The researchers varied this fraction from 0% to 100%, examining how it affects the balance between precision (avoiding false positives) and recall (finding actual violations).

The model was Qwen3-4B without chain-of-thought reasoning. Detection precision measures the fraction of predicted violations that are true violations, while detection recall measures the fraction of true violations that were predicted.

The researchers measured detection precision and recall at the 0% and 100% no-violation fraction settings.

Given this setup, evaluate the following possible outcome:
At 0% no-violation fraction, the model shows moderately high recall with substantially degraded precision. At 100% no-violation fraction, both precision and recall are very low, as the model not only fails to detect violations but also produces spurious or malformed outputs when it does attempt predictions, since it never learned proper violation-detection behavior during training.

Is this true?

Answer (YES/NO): NO